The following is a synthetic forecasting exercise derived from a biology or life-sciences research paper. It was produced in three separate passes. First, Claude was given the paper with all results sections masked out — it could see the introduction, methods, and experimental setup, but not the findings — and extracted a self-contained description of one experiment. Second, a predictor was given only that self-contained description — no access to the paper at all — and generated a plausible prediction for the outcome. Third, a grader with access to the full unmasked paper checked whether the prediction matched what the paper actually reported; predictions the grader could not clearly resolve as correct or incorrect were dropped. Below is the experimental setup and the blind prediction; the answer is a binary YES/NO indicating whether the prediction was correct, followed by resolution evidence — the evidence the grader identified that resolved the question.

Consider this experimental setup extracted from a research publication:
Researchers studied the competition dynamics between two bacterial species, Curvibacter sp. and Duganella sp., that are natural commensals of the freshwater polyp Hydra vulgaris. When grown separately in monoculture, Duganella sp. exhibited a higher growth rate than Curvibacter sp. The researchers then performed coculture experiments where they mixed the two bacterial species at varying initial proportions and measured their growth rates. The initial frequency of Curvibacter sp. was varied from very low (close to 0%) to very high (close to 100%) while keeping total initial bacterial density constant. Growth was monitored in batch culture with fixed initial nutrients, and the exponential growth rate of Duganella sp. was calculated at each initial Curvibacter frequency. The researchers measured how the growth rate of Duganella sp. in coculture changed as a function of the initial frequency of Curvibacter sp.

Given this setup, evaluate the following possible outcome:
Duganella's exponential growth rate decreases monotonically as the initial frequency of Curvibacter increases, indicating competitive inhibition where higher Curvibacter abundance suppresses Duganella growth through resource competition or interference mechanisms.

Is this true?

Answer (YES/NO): NO